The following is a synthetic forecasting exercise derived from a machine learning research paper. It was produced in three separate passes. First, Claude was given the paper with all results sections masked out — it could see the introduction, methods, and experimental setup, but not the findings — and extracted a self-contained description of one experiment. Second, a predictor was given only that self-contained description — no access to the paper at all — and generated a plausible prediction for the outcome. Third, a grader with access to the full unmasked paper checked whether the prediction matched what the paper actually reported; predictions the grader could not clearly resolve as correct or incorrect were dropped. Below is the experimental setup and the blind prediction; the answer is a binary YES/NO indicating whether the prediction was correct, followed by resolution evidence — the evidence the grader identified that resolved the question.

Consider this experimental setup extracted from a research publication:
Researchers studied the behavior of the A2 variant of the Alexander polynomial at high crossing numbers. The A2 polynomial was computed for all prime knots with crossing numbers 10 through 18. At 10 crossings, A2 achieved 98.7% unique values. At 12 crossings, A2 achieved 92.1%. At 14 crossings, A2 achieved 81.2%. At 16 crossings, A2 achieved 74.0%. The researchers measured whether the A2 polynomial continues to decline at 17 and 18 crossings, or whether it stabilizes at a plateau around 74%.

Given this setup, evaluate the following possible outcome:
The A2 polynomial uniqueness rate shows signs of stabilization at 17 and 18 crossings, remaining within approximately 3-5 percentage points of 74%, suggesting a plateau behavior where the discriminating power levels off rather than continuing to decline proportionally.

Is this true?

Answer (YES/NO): YES